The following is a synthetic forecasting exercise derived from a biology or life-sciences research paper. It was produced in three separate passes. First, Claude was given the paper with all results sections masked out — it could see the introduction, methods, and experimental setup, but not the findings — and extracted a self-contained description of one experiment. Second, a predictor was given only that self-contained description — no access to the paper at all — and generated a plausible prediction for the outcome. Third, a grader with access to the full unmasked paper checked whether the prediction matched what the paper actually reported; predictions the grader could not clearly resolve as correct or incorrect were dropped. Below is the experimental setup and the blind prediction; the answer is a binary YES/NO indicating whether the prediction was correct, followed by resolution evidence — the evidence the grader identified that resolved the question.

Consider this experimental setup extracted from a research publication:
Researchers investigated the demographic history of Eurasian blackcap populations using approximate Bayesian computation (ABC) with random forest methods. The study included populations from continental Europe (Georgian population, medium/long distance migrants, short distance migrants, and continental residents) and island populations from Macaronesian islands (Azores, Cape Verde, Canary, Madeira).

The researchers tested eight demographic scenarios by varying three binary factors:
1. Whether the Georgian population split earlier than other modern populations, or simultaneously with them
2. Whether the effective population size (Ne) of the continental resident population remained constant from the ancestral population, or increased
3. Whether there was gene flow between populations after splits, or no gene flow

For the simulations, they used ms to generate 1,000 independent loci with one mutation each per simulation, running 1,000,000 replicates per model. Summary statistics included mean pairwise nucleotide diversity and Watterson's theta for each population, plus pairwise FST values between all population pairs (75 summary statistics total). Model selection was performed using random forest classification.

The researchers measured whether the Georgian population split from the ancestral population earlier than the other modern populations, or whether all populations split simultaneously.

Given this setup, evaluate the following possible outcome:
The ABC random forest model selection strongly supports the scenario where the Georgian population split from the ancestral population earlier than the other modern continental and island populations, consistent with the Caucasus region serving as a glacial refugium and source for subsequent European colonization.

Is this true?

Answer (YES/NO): YES